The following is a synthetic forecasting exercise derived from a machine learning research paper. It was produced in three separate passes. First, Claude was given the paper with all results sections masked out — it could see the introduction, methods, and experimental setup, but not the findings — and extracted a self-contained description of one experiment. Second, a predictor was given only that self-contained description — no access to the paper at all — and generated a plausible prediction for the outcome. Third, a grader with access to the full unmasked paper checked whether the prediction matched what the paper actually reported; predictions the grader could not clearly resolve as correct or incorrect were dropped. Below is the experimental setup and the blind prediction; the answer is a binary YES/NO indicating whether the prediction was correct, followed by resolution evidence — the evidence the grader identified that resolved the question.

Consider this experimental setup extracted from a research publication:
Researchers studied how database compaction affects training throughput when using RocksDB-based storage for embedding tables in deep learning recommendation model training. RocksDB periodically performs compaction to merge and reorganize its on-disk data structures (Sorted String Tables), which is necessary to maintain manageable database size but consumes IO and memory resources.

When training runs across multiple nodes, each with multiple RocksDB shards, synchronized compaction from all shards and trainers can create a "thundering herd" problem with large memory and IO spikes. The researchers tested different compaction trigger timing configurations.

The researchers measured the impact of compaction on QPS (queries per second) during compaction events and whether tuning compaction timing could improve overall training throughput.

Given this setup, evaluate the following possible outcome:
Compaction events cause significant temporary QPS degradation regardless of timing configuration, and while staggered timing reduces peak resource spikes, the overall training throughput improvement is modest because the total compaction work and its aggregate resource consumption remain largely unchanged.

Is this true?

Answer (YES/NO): YES